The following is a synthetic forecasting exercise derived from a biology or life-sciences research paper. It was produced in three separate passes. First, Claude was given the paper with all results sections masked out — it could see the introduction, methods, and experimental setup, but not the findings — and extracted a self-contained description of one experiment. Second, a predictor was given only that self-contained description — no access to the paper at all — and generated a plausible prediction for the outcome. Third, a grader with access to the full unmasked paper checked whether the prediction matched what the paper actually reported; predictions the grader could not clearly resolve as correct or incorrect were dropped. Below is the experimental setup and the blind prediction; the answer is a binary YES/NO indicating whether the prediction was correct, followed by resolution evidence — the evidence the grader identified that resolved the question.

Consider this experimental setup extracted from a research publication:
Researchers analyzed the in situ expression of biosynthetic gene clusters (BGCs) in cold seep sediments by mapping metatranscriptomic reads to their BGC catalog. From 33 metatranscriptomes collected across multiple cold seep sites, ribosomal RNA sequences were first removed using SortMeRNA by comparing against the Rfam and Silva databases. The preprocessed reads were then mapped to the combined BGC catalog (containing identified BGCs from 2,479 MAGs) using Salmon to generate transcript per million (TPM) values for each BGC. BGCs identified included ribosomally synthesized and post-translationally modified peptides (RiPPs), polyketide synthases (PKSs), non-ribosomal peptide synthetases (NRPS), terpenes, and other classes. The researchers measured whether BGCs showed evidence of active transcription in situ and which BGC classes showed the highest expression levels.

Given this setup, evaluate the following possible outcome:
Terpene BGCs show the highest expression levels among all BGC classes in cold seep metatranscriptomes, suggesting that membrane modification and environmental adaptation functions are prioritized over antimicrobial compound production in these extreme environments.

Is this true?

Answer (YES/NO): NO